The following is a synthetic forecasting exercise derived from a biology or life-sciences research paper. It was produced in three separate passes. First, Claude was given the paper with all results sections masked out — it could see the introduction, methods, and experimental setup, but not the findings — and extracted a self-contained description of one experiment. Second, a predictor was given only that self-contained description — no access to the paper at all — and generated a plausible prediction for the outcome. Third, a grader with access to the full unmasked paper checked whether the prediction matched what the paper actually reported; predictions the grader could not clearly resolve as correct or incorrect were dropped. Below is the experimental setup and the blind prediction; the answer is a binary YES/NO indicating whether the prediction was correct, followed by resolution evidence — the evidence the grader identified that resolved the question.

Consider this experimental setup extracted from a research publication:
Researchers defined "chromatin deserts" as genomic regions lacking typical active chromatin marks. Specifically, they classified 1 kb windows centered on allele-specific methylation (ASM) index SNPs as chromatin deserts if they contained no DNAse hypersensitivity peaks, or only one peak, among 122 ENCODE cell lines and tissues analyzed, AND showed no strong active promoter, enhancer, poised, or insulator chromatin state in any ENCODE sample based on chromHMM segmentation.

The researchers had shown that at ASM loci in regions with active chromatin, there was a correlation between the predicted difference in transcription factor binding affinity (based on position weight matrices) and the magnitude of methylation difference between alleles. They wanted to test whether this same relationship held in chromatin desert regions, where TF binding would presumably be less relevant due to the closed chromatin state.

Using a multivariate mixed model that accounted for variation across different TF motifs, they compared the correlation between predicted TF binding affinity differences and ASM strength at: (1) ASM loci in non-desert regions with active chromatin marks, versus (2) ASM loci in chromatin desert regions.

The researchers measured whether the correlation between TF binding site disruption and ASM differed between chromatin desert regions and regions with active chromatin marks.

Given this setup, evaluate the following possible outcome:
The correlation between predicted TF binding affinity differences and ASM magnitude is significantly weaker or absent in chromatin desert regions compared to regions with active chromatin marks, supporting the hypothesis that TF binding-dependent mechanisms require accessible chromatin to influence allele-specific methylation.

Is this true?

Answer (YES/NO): NO